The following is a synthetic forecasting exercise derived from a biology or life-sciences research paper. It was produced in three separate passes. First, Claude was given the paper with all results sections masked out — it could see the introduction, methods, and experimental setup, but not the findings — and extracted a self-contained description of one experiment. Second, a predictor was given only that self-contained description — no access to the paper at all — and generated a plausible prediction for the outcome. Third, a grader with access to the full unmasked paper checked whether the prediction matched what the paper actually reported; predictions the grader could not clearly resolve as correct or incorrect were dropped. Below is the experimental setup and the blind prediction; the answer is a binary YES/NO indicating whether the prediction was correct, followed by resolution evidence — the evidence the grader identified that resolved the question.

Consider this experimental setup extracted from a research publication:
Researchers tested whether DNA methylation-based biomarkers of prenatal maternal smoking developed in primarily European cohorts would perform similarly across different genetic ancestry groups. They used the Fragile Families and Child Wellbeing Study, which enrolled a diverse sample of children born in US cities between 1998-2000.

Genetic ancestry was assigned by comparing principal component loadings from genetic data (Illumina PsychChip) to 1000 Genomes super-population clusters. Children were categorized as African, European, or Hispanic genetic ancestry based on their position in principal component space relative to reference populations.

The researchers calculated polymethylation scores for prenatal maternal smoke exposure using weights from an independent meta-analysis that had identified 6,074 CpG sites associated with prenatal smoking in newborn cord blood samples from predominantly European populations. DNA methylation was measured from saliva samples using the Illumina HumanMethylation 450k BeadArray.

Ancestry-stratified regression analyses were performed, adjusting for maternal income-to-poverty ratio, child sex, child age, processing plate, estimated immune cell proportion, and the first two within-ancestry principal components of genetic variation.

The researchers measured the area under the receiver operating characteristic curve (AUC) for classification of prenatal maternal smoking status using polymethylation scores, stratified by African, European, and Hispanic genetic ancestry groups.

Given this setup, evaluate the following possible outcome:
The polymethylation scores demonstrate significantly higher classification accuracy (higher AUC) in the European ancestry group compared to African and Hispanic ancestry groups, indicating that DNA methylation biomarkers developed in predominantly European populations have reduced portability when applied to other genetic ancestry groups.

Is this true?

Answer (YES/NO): NO